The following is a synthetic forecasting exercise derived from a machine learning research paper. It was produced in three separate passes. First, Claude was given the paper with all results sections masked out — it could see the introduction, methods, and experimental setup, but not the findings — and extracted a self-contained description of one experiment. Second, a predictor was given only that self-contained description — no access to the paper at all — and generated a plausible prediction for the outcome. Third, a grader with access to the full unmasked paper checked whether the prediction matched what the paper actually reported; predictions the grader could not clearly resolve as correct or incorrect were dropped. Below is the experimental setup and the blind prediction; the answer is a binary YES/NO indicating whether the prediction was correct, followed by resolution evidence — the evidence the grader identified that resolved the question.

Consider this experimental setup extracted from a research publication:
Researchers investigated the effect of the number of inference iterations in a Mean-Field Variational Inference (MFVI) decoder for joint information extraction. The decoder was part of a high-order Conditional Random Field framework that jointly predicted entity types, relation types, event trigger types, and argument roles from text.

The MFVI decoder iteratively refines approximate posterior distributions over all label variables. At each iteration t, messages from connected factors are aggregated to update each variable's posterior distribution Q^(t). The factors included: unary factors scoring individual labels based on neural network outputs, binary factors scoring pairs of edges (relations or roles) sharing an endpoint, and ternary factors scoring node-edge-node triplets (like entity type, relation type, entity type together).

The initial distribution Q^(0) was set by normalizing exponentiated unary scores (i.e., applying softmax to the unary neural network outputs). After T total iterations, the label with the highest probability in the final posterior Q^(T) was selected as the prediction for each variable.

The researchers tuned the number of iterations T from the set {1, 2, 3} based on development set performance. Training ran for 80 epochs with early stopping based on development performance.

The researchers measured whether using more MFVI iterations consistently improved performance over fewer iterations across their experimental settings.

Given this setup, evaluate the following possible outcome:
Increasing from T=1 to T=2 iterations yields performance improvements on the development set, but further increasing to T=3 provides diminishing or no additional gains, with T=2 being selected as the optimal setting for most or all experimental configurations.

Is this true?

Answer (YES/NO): NO